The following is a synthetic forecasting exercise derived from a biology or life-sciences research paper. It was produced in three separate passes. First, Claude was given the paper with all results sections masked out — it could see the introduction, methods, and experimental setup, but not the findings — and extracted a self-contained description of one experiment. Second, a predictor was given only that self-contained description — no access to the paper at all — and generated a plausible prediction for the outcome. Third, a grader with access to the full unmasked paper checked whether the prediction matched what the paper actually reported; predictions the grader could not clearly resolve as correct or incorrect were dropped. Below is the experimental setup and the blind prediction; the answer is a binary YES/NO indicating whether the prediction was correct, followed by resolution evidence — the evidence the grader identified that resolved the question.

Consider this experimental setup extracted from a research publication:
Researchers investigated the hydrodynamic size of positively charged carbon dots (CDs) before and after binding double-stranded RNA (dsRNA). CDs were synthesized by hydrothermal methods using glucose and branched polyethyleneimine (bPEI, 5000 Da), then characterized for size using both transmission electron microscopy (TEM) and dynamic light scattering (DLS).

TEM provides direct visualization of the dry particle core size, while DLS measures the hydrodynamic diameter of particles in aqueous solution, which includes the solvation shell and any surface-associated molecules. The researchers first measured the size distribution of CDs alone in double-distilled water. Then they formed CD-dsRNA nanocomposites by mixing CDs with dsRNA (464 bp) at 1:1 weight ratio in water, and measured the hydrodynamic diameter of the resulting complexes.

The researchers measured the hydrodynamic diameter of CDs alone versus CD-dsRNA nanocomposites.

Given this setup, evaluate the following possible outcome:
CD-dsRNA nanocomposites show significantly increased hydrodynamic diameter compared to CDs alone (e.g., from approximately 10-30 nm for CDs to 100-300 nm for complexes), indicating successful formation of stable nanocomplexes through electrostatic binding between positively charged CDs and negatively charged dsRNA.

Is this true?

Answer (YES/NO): NO